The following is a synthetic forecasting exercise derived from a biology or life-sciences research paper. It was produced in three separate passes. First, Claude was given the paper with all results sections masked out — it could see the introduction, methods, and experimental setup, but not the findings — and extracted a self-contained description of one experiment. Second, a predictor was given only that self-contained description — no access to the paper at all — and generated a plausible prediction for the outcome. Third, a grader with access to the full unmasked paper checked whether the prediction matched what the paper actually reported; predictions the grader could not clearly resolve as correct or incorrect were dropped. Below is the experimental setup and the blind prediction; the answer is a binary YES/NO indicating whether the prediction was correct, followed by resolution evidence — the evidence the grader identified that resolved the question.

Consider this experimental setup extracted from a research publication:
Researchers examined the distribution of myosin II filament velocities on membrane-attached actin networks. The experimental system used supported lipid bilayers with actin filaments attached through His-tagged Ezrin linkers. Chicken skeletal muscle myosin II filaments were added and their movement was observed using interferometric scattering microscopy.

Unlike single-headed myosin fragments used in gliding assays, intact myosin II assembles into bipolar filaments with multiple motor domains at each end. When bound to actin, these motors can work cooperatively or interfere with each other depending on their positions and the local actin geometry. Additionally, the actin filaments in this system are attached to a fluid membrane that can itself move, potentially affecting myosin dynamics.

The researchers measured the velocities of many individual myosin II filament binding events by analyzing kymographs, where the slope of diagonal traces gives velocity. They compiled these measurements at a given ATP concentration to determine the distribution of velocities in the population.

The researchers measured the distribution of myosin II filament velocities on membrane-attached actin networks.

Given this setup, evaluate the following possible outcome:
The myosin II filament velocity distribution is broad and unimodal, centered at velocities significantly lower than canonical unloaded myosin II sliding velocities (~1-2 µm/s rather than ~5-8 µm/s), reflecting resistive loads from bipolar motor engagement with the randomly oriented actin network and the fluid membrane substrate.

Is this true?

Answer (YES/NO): NO